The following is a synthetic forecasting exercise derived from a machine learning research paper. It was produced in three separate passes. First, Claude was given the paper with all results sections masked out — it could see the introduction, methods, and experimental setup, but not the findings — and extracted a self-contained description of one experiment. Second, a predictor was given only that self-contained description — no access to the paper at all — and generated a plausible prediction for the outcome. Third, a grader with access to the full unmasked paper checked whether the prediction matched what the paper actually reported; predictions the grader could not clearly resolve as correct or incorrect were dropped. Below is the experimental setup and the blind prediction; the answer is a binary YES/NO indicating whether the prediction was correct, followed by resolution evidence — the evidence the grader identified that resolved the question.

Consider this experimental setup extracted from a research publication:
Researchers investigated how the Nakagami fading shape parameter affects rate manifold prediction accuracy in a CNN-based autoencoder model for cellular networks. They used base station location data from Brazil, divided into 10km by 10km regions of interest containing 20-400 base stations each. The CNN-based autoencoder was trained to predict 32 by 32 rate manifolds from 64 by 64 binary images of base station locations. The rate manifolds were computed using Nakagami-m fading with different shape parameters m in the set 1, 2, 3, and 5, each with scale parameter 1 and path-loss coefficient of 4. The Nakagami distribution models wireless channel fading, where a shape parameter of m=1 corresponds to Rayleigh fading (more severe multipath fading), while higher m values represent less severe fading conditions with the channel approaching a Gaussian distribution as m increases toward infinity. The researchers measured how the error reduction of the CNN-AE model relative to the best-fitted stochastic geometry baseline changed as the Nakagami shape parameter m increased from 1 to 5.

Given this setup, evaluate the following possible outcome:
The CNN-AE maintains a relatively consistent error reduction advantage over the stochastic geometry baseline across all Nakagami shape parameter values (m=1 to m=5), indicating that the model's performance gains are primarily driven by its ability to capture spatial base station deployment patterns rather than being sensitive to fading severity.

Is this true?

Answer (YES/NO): YES